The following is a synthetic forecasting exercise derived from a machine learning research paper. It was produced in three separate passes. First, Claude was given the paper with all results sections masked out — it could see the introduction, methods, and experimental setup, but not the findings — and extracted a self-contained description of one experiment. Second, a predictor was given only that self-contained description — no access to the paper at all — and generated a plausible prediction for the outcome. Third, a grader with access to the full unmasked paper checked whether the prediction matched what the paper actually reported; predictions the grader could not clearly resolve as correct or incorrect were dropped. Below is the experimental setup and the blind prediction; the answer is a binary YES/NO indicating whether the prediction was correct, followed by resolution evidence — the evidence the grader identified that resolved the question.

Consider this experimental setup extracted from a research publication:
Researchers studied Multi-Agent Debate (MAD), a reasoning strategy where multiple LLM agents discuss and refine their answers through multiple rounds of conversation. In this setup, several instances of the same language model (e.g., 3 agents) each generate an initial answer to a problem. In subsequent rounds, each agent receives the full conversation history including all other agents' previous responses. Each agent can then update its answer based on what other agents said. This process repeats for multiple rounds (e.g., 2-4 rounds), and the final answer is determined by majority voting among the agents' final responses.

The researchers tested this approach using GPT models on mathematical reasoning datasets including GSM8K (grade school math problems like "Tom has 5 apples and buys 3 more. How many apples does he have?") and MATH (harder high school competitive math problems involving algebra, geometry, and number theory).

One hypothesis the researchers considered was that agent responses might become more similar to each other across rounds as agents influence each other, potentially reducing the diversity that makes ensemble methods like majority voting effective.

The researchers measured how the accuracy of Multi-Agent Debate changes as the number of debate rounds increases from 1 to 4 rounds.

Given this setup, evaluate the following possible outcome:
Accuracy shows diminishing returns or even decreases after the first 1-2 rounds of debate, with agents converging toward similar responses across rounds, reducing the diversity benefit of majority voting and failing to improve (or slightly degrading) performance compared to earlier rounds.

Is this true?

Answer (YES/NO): YES